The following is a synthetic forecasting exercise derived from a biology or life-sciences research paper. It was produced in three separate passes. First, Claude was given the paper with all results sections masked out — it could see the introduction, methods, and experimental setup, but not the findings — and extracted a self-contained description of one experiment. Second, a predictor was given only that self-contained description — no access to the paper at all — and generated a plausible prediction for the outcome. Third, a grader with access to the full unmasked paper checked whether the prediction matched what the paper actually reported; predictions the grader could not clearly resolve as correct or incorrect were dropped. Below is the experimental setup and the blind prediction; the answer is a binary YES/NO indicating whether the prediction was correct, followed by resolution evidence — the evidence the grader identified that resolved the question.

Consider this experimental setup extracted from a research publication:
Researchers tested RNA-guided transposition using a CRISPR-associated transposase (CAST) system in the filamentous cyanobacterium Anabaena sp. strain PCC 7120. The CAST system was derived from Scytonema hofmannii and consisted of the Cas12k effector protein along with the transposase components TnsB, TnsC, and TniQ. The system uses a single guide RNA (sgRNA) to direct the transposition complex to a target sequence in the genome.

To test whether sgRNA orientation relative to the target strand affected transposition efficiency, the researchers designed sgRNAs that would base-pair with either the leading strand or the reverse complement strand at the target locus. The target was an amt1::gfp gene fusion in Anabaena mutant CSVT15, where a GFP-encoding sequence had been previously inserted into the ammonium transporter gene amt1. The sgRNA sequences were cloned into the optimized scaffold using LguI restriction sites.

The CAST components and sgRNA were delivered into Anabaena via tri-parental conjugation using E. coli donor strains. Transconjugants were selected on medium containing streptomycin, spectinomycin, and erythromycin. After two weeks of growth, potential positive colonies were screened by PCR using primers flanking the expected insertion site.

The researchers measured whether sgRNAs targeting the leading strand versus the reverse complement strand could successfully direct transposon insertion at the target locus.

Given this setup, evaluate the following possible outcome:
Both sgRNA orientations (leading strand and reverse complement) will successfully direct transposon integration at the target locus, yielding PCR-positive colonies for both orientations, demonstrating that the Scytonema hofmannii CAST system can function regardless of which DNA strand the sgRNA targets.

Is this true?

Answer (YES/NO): NO